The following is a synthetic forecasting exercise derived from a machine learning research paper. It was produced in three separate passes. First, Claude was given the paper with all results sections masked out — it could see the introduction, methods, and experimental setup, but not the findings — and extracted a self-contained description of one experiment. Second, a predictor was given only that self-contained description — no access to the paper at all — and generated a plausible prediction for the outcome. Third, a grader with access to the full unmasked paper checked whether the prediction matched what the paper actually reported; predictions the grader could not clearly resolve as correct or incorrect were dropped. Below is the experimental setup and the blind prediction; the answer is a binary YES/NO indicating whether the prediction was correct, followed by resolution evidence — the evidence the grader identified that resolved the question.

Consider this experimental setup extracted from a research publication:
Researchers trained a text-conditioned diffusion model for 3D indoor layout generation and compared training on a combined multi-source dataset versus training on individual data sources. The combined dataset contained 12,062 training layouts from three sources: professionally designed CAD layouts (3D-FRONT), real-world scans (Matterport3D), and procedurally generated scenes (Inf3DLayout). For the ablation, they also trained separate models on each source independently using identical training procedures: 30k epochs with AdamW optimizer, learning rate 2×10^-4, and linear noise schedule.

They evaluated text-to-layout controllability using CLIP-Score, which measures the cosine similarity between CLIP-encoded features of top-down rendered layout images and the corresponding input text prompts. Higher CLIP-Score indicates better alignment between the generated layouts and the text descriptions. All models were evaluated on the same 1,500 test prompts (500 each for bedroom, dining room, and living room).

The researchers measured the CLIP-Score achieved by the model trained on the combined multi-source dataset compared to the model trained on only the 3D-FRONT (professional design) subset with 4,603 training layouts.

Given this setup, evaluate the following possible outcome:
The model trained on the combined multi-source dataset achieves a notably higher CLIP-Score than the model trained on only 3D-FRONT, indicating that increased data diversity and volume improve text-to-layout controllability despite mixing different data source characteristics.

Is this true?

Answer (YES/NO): NO